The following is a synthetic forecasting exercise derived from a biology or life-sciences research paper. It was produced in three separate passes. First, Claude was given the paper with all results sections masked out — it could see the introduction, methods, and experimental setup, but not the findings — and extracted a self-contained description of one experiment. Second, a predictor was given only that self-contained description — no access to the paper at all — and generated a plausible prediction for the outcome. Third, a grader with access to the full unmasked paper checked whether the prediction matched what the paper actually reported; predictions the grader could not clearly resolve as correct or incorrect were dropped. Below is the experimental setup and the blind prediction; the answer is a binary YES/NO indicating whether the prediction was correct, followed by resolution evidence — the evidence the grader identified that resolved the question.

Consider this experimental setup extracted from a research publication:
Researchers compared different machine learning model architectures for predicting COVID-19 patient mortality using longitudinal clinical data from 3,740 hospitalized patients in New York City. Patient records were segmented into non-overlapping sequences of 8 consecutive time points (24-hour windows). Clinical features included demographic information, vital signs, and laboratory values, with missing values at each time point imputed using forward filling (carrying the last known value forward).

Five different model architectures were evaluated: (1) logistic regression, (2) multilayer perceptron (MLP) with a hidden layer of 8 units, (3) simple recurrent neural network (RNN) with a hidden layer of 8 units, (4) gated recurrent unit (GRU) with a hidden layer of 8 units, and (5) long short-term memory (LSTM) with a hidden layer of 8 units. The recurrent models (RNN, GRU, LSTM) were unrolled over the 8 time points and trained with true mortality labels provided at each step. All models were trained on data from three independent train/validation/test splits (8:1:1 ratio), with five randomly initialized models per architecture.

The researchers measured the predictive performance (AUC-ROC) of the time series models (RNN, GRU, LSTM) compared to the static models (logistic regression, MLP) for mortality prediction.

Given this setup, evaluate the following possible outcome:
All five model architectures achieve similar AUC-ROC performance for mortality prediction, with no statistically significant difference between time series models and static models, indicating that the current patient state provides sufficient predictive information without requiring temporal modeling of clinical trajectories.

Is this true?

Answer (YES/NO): NO